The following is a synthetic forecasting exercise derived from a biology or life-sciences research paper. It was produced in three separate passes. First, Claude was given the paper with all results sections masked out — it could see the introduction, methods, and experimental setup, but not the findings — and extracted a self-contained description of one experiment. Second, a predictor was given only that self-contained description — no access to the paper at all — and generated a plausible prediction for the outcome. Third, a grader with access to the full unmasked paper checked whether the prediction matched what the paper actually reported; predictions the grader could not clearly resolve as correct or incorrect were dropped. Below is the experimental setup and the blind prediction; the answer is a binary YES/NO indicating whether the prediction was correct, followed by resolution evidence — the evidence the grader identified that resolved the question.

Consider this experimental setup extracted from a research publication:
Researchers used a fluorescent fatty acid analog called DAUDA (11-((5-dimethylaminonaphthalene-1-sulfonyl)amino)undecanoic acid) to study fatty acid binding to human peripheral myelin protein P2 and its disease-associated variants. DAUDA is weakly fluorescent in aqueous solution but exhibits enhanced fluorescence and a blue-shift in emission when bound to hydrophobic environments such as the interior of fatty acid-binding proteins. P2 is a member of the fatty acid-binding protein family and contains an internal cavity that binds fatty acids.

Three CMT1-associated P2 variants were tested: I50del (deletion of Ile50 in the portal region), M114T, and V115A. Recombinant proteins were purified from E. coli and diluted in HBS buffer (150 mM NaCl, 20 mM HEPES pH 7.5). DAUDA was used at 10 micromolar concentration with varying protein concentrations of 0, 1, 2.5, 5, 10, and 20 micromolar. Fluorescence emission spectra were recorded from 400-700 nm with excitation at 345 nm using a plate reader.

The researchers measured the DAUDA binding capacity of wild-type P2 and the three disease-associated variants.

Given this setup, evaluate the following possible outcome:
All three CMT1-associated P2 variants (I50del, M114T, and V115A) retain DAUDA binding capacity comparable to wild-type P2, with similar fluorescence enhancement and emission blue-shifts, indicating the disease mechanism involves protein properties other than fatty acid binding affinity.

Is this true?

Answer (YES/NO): NO